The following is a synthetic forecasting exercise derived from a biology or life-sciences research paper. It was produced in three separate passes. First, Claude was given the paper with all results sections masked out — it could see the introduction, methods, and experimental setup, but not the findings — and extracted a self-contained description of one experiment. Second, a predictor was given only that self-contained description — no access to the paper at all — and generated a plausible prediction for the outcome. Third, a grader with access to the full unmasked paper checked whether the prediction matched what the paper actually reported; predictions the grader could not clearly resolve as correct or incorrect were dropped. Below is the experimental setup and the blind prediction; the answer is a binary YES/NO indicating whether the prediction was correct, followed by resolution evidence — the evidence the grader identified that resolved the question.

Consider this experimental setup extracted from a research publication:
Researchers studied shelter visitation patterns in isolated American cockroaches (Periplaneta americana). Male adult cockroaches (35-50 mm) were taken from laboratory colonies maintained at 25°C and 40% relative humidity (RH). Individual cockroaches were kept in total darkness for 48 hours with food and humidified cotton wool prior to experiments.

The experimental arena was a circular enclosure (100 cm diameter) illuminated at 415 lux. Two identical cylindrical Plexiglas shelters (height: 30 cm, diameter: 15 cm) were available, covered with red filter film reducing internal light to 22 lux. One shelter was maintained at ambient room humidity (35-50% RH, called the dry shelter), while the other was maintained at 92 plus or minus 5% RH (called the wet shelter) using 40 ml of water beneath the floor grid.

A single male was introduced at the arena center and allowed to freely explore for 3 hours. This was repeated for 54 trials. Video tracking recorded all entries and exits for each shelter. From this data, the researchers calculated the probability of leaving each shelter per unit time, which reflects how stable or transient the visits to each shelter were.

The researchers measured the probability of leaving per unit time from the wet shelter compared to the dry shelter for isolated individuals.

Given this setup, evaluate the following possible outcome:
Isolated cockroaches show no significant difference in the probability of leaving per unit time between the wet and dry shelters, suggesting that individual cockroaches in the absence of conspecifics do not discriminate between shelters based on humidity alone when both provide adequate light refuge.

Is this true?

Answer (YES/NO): NO